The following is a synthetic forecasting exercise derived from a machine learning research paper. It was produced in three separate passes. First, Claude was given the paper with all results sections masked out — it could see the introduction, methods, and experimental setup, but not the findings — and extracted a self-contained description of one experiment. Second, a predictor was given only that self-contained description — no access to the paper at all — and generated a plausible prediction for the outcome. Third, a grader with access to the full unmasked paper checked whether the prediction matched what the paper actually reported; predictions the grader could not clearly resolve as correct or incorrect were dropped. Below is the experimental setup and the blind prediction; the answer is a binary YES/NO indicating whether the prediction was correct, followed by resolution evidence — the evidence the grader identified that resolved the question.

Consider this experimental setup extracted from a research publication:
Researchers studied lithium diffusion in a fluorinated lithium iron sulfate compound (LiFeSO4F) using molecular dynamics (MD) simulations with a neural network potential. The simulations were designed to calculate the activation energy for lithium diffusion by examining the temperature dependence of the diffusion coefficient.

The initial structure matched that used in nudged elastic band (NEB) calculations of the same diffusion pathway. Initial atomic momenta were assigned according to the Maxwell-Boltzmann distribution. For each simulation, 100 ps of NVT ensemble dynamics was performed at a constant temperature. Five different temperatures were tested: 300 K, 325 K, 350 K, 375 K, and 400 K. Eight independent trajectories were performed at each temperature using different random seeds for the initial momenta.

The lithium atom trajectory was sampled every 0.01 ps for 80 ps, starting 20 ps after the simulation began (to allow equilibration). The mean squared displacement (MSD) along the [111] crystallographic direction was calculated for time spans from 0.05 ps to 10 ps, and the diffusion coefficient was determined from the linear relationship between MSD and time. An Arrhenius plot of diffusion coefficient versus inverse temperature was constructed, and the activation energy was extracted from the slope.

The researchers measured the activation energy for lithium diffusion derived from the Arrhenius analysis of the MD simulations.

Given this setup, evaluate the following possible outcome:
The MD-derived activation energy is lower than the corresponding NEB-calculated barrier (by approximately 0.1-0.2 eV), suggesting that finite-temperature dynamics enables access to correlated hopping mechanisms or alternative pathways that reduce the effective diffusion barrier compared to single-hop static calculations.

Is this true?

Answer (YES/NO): NO